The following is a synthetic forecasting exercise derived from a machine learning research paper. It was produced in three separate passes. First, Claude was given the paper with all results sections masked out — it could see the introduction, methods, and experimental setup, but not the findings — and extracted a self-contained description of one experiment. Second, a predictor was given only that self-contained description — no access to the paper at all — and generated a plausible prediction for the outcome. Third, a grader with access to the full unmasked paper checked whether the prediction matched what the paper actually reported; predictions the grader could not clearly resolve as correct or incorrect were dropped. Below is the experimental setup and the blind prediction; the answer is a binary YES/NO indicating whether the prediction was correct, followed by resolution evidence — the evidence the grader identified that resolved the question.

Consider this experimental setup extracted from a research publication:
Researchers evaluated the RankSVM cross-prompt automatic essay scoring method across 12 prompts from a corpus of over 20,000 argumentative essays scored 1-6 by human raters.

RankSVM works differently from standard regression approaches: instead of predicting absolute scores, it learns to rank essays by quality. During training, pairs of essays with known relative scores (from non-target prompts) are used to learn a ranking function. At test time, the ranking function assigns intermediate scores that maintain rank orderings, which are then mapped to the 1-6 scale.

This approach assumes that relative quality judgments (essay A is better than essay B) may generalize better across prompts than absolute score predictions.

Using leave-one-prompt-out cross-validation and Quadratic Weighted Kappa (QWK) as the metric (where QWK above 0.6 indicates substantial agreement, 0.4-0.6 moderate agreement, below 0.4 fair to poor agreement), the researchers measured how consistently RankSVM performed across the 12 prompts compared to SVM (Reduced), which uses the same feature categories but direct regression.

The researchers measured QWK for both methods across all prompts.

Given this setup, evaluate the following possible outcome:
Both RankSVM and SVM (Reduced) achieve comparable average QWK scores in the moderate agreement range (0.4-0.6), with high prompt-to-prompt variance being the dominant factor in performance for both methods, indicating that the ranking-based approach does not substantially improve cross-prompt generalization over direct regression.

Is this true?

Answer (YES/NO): NO